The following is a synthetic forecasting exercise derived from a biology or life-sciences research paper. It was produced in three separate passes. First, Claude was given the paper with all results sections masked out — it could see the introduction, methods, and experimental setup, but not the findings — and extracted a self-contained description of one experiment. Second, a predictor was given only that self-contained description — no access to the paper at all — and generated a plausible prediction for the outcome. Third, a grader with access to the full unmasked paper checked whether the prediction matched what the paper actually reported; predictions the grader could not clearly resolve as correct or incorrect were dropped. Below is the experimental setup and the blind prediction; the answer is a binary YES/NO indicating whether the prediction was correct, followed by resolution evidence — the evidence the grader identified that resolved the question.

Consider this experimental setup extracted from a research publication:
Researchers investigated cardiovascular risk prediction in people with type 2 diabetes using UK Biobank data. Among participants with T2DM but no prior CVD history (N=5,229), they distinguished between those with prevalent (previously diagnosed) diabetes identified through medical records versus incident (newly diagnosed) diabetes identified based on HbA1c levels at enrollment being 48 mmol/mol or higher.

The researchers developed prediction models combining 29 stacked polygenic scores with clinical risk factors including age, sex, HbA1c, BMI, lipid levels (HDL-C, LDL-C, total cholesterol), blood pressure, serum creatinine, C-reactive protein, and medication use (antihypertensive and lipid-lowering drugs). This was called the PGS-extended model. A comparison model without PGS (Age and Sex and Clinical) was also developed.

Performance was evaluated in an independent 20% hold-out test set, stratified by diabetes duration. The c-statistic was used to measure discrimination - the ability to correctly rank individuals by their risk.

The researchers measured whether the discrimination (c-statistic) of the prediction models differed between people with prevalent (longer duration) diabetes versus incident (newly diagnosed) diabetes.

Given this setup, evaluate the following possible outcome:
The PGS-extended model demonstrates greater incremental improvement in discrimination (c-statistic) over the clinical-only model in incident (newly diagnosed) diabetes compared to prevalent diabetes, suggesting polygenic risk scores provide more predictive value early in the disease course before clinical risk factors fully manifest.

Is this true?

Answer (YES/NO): YES